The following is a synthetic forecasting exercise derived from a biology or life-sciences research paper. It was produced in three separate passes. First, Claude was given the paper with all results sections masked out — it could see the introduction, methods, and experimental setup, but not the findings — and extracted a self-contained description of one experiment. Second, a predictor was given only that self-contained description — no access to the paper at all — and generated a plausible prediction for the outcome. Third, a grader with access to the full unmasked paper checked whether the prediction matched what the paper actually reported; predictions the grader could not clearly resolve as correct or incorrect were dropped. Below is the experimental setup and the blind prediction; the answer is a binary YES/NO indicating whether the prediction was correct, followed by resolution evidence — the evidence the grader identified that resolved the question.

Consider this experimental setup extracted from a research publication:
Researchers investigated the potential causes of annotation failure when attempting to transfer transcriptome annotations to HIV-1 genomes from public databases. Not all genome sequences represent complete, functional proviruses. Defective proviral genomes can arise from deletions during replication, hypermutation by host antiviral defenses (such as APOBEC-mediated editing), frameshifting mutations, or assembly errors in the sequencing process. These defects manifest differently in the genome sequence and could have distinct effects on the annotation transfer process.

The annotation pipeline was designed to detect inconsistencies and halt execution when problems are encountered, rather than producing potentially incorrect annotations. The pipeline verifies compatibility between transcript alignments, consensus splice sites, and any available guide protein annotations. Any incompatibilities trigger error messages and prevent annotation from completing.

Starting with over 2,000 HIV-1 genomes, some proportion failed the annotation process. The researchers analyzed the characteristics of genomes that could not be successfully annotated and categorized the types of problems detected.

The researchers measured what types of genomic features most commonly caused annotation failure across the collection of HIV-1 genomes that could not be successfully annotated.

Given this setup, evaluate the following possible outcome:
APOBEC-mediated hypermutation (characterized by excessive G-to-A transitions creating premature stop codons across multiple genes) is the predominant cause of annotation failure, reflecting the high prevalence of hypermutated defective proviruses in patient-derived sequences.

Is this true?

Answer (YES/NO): NO